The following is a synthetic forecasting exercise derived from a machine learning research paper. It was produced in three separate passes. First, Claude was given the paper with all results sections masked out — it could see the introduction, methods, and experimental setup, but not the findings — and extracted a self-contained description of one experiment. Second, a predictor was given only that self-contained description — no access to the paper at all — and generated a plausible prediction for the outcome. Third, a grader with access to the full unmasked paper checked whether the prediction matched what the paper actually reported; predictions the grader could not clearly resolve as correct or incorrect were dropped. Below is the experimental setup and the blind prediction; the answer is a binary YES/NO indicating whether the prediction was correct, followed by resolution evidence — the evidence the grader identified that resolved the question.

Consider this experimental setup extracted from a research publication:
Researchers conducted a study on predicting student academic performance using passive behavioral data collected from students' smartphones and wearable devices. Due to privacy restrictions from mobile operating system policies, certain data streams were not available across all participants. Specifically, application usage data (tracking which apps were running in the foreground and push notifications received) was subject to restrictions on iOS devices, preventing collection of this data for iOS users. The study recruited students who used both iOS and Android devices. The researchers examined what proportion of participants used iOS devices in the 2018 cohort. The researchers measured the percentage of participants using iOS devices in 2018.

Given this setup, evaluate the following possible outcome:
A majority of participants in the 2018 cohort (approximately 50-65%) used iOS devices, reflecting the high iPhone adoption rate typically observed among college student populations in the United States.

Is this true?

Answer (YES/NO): NO